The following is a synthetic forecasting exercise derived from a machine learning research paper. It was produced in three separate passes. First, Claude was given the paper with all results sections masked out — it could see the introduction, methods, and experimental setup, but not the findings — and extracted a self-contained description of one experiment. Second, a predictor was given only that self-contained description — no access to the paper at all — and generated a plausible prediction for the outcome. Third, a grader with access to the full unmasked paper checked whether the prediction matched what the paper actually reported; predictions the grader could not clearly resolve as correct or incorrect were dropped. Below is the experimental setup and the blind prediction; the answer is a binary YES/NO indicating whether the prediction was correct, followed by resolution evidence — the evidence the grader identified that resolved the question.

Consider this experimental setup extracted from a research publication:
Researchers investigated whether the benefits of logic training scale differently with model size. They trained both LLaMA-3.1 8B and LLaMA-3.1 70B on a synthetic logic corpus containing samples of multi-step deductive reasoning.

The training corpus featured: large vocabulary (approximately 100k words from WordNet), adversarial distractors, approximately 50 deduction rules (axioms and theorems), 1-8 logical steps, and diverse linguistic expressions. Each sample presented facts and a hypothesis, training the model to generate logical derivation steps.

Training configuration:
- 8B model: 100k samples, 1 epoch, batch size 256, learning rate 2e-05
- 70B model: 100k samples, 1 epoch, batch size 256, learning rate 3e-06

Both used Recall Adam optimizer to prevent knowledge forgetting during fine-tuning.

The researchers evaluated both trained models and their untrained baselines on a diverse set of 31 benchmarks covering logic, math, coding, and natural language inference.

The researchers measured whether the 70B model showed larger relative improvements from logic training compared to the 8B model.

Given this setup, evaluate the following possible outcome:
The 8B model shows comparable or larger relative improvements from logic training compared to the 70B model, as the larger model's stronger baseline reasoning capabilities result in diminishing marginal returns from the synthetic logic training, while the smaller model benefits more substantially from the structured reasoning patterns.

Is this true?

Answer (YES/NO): YES